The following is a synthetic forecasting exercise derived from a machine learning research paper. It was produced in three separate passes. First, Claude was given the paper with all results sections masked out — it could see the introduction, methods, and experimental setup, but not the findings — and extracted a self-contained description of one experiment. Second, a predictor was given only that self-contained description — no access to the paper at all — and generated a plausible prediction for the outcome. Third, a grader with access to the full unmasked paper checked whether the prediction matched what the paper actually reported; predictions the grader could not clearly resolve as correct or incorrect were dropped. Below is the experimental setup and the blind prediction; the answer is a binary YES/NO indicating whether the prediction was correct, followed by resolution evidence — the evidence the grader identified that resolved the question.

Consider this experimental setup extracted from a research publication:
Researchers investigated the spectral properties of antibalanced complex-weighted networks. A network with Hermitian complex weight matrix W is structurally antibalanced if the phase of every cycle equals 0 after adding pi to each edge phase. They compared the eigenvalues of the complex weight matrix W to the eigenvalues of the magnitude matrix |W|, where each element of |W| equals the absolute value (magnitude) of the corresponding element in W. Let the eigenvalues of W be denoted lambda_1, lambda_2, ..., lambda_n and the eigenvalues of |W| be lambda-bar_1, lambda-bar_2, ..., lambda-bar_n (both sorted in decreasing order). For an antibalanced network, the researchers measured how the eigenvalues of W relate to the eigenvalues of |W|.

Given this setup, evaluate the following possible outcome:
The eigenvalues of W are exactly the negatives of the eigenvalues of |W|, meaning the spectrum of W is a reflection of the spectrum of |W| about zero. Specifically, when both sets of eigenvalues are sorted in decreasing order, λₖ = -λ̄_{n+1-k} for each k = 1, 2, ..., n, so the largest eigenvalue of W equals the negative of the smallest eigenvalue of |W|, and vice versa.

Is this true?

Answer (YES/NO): YES